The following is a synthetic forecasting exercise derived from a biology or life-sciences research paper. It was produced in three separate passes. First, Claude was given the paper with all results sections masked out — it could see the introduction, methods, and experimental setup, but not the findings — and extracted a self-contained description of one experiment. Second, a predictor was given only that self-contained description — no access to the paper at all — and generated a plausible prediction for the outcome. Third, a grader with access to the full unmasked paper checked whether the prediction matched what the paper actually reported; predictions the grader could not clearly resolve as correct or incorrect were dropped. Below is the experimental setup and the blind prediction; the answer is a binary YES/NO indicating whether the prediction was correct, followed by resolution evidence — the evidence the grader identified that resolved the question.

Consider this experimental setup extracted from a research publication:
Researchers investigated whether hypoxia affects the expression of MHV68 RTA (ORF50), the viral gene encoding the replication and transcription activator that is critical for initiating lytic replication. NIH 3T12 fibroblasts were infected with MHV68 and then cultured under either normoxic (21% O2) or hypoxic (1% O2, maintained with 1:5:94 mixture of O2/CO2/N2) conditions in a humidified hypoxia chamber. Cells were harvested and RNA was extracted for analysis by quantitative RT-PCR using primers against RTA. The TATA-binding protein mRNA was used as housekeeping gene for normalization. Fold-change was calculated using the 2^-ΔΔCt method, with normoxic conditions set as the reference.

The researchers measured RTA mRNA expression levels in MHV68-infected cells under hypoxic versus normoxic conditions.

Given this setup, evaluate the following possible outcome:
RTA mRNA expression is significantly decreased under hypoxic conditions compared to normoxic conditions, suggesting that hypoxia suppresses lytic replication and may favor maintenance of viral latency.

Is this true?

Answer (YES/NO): NO